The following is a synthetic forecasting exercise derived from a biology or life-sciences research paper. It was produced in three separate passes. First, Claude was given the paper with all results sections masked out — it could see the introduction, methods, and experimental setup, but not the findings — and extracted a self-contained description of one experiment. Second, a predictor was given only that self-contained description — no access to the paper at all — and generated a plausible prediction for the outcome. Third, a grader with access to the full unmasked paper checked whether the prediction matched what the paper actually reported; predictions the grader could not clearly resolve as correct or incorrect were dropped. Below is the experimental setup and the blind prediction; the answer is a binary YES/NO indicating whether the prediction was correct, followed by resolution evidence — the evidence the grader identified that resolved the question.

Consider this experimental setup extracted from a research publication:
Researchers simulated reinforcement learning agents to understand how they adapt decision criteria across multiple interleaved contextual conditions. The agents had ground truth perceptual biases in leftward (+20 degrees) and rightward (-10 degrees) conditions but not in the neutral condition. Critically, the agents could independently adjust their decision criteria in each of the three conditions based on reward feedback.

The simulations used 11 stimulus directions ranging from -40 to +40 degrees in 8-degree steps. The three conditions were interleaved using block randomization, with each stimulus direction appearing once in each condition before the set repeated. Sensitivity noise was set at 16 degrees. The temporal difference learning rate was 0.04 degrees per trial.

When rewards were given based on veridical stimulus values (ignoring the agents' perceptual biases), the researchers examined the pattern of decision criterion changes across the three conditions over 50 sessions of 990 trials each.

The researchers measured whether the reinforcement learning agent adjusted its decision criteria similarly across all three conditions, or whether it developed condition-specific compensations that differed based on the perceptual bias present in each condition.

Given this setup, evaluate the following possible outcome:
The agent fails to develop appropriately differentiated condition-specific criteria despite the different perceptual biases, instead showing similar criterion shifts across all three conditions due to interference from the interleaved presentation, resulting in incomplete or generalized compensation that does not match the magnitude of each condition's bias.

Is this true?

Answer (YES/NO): NO